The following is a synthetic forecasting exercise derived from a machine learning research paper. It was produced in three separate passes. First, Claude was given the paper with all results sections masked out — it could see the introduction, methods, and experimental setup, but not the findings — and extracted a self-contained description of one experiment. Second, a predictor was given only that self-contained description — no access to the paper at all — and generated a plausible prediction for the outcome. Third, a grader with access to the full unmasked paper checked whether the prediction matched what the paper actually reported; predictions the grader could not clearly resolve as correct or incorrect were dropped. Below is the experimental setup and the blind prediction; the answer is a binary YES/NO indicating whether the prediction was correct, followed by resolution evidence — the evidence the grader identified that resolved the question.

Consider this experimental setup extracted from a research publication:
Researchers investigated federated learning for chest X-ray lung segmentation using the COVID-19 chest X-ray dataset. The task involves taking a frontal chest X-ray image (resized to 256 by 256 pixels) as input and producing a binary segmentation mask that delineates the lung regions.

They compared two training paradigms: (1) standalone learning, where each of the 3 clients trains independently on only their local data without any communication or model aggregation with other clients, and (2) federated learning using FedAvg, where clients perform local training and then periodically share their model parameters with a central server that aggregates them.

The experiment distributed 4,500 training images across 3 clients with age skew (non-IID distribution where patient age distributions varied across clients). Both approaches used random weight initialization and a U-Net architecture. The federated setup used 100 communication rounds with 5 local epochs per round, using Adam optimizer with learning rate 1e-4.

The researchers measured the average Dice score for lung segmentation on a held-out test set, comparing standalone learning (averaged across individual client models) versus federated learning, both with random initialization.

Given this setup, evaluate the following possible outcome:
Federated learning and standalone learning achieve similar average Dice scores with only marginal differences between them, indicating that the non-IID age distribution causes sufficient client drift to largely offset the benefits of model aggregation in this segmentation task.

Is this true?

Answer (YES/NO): NO